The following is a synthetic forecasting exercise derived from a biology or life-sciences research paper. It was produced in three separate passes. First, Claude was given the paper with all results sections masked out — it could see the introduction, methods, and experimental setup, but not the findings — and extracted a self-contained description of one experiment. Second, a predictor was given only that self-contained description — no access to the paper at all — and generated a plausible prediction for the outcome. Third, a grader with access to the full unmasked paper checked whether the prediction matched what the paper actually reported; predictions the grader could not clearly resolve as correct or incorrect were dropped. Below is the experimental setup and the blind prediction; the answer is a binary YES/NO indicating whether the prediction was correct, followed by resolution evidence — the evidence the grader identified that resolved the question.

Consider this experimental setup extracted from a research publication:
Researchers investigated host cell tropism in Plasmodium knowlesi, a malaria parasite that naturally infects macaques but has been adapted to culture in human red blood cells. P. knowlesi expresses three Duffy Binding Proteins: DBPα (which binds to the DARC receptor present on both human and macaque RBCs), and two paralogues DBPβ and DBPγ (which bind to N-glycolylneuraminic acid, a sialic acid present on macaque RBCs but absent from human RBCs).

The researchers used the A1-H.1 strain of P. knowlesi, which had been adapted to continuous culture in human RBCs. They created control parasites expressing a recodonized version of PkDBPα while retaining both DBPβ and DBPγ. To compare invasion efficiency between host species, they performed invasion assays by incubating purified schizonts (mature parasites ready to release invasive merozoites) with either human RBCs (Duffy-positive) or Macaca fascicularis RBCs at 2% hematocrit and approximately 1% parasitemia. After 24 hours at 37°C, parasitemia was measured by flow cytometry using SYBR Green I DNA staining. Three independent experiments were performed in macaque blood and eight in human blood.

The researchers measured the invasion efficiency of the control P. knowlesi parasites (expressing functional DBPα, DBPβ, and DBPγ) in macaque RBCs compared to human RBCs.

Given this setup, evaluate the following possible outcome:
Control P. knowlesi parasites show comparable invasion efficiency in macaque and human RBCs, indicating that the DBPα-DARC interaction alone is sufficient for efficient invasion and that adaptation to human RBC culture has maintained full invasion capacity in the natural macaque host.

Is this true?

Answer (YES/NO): NO